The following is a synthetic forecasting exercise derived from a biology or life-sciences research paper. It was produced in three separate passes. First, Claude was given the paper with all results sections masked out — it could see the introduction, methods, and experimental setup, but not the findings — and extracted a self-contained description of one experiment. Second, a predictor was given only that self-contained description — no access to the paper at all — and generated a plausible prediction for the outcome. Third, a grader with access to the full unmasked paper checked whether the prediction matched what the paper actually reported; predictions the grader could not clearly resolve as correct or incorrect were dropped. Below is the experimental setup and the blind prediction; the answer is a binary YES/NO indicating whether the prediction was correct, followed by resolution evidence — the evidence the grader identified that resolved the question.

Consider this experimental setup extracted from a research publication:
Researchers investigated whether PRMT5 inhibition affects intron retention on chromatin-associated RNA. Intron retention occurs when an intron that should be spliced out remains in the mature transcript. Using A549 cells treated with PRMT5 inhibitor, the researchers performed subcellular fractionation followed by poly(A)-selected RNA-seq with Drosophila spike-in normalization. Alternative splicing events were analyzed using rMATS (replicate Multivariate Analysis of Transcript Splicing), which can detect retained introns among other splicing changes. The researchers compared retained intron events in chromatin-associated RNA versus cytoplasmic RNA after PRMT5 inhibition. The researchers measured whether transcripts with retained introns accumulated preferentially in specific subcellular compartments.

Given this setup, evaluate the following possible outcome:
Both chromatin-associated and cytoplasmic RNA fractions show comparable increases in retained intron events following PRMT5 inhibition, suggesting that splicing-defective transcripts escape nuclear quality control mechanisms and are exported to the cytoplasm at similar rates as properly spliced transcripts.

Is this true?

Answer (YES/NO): NO